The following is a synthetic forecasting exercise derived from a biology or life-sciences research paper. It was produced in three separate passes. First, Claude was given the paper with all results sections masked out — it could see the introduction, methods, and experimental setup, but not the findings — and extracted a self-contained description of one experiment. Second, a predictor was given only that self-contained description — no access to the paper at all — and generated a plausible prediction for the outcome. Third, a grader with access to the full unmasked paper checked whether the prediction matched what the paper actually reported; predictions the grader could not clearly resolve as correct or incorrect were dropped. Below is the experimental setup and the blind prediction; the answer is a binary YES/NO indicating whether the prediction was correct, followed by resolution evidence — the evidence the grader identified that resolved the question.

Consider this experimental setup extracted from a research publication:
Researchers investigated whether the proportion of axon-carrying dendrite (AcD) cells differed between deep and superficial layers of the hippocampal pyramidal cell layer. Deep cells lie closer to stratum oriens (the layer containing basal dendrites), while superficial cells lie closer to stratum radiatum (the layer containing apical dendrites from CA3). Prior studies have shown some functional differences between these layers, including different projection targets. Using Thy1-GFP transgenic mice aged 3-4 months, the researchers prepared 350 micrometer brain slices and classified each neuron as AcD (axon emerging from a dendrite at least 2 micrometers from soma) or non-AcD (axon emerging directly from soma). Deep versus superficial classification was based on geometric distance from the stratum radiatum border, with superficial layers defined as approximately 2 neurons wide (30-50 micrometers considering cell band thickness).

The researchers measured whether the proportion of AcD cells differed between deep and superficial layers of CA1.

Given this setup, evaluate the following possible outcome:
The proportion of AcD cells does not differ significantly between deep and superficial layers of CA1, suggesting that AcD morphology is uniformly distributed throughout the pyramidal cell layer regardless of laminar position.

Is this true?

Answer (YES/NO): NO